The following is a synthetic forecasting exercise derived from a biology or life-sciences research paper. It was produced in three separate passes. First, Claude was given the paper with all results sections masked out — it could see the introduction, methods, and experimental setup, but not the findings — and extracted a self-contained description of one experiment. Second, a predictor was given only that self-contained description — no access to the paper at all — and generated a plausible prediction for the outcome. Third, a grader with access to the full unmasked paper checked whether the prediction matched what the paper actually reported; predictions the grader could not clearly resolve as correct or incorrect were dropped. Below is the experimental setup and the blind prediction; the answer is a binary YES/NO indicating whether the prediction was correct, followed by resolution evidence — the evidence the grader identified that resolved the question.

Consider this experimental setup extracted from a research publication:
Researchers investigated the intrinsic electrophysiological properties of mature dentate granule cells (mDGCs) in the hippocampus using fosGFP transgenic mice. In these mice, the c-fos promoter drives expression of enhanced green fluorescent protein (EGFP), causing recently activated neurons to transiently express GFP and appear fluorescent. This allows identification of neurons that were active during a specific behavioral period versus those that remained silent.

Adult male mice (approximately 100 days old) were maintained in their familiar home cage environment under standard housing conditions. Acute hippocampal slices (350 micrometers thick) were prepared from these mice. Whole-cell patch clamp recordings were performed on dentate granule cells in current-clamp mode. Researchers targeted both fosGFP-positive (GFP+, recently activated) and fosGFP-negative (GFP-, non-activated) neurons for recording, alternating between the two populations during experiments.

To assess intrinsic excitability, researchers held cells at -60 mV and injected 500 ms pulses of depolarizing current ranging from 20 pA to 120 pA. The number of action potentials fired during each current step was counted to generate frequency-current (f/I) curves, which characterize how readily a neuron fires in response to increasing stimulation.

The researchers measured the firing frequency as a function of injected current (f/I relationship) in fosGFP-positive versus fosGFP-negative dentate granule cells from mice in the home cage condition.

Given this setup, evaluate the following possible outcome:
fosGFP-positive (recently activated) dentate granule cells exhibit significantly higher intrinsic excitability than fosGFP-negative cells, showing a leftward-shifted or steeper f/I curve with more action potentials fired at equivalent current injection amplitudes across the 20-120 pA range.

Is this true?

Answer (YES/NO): NO